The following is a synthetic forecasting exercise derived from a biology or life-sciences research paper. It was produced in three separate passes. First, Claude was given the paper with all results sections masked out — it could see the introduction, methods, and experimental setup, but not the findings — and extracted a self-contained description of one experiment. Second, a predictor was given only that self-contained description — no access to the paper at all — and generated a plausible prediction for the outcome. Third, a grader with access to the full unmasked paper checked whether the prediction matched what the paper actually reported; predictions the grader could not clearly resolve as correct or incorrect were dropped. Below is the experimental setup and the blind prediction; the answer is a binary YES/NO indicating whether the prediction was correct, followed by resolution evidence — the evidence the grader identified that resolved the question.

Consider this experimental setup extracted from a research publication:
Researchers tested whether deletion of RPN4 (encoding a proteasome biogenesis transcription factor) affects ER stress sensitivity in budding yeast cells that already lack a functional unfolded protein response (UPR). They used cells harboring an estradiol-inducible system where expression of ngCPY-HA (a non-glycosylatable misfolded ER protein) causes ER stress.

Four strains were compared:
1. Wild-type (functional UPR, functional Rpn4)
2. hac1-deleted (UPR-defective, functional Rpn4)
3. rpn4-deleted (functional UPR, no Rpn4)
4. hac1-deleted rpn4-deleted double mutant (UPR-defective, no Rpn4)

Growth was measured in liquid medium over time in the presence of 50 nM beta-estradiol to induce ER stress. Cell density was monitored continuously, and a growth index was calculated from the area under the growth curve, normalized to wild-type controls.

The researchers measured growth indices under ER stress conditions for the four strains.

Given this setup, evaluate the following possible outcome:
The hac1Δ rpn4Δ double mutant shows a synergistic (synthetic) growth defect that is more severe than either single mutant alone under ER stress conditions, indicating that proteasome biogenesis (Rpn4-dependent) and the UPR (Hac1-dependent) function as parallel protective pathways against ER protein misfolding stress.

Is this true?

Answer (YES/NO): YES